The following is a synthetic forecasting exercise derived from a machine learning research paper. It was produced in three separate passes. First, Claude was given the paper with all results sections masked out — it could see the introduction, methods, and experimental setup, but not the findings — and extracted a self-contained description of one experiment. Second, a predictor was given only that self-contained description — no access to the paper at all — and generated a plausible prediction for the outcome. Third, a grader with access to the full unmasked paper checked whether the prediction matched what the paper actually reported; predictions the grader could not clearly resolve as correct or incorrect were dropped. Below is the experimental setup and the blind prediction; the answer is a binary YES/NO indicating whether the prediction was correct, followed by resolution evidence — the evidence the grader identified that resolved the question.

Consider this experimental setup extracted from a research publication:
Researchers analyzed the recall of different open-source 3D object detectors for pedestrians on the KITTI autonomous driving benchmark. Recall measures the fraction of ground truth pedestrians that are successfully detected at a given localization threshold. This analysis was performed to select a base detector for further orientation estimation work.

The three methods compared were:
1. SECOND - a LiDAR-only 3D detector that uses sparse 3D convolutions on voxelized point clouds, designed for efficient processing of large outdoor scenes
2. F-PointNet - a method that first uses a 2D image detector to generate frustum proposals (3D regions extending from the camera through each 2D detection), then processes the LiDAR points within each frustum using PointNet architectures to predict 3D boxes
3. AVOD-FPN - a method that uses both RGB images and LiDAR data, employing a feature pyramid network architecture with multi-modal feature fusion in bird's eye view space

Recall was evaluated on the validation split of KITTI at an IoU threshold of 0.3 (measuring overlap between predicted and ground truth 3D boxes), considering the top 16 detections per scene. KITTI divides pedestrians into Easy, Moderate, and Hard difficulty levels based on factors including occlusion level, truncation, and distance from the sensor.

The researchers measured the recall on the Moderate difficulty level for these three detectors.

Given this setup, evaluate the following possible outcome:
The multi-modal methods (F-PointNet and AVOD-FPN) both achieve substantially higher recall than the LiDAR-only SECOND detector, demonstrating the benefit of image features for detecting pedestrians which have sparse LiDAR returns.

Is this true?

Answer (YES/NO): YES